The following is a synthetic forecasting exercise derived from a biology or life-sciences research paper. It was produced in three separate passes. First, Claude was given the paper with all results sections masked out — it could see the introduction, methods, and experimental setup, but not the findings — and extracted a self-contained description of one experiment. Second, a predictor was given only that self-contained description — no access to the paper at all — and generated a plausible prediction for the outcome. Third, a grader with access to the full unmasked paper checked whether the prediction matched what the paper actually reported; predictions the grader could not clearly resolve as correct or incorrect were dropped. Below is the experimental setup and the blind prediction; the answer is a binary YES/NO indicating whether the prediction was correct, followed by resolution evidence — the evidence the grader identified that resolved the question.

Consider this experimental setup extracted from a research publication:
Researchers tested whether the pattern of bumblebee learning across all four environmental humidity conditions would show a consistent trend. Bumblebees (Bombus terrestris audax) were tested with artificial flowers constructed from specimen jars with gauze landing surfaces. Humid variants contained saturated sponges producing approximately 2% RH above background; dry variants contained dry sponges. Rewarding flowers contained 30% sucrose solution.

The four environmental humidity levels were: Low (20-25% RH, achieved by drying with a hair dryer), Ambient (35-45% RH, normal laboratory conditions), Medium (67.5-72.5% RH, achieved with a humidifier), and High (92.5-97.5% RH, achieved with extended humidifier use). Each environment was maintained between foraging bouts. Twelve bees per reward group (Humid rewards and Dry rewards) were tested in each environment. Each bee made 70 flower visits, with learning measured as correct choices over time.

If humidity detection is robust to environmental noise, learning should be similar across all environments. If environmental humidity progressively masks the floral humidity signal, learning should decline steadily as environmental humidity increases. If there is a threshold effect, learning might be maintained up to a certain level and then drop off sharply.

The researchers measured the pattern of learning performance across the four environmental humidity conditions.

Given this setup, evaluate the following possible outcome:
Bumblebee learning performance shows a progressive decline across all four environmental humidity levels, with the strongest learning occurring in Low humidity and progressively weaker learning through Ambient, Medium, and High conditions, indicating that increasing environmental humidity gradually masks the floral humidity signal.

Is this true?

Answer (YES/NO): YES